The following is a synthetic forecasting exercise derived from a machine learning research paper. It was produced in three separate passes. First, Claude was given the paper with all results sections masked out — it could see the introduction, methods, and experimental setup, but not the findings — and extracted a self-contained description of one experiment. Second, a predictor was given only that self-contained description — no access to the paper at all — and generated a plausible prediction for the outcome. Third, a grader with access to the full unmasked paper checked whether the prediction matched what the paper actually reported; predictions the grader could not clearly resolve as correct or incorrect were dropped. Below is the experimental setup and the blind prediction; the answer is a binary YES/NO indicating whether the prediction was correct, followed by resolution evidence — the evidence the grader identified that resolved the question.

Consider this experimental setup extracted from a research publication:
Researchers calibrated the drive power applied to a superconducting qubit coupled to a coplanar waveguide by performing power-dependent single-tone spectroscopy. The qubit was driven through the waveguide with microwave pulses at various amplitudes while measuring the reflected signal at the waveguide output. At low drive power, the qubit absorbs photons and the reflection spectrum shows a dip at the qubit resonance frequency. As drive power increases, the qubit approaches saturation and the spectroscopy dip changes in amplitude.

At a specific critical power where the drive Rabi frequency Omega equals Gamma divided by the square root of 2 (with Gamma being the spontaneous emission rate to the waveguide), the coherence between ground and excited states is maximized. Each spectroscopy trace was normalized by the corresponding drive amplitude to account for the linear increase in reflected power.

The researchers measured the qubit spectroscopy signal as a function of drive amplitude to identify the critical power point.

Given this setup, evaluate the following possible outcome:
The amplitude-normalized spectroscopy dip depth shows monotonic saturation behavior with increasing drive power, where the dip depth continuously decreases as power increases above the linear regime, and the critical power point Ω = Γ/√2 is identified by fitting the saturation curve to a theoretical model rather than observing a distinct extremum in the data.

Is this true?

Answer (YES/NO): NO